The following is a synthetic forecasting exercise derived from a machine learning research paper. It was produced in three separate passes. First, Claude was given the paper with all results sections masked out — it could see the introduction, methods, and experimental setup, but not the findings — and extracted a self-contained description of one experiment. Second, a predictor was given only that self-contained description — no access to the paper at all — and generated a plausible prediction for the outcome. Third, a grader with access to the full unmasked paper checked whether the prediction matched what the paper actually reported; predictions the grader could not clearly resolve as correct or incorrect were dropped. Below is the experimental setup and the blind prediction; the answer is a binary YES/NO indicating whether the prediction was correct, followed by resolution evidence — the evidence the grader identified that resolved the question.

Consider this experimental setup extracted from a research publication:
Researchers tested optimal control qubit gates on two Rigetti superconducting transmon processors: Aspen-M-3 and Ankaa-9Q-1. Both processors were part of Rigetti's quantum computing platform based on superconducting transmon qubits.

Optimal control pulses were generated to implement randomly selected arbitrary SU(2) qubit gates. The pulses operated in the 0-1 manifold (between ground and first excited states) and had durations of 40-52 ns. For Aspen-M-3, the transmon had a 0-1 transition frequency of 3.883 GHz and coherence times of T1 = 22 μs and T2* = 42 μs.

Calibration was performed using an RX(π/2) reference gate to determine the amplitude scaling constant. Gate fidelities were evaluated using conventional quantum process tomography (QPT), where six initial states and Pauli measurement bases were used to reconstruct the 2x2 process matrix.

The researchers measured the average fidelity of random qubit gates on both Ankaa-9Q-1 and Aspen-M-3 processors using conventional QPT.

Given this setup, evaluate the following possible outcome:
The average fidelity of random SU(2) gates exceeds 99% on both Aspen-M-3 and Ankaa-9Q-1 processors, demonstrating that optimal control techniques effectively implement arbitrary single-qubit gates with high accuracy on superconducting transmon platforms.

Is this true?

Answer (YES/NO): YES